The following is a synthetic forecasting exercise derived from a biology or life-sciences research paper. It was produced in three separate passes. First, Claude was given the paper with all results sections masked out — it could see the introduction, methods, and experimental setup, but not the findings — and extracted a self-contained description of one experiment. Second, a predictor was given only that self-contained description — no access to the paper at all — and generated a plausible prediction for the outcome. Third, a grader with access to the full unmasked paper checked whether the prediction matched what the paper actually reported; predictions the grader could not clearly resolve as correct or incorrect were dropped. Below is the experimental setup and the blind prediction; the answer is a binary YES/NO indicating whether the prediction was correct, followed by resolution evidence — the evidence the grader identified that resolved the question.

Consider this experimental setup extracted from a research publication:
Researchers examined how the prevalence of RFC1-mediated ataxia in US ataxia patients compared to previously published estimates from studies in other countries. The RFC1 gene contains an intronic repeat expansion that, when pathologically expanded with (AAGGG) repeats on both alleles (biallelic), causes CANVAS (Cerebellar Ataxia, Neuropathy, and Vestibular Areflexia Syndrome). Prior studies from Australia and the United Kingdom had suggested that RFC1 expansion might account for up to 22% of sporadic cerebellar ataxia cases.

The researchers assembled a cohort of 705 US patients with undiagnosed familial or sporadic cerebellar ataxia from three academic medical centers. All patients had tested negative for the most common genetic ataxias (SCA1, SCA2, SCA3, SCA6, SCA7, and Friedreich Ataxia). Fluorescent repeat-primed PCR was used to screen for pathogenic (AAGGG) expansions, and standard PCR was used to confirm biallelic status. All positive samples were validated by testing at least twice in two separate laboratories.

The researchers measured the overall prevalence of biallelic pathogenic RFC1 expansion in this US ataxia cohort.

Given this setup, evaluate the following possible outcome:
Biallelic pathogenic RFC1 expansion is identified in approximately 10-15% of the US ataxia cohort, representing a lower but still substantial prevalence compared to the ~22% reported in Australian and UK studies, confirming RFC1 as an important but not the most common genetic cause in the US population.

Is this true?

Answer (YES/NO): NO